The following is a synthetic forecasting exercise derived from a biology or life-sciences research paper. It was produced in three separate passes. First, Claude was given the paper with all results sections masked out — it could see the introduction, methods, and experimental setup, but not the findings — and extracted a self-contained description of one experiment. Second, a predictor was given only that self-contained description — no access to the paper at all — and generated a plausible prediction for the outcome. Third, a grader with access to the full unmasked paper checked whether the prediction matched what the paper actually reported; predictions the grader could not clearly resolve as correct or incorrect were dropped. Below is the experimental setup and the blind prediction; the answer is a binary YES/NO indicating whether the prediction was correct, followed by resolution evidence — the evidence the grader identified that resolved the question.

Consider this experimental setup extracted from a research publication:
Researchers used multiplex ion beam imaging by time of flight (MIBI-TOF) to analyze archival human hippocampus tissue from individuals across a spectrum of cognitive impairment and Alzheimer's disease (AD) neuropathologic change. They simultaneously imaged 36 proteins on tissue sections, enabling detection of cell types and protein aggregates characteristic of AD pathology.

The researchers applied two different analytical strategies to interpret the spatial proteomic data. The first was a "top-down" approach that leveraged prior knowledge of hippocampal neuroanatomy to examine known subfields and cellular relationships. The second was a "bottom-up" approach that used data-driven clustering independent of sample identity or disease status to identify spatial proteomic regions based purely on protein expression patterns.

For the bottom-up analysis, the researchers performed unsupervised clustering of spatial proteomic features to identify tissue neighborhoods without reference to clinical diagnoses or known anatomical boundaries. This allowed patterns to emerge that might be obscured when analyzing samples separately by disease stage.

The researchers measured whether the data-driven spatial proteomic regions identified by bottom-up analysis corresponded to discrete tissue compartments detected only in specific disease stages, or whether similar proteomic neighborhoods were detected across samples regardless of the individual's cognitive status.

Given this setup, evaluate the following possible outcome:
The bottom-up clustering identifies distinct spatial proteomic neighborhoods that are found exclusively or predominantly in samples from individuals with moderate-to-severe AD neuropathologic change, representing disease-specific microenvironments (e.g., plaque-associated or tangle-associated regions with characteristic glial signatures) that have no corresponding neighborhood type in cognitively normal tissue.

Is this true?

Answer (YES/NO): NO